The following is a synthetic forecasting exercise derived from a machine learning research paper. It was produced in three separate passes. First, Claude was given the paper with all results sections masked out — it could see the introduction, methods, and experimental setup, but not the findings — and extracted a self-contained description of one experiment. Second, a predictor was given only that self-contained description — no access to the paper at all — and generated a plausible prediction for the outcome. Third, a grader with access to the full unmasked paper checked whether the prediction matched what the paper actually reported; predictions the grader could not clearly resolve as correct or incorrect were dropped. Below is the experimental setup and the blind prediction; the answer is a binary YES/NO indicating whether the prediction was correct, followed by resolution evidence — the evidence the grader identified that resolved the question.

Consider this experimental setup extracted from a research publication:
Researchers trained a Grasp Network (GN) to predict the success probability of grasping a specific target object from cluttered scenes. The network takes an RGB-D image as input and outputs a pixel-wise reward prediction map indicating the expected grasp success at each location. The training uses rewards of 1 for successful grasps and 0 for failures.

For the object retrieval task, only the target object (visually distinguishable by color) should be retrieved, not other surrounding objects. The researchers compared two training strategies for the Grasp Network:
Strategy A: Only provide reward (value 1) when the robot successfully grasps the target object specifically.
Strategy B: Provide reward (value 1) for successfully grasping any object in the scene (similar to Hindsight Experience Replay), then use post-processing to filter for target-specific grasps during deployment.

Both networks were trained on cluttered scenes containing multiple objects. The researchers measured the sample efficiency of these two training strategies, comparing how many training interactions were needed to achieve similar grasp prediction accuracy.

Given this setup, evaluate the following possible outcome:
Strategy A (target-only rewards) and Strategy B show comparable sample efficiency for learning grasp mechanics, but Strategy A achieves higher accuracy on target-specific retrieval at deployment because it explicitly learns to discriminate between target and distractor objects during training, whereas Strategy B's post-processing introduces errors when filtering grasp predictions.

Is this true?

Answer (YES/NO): NO